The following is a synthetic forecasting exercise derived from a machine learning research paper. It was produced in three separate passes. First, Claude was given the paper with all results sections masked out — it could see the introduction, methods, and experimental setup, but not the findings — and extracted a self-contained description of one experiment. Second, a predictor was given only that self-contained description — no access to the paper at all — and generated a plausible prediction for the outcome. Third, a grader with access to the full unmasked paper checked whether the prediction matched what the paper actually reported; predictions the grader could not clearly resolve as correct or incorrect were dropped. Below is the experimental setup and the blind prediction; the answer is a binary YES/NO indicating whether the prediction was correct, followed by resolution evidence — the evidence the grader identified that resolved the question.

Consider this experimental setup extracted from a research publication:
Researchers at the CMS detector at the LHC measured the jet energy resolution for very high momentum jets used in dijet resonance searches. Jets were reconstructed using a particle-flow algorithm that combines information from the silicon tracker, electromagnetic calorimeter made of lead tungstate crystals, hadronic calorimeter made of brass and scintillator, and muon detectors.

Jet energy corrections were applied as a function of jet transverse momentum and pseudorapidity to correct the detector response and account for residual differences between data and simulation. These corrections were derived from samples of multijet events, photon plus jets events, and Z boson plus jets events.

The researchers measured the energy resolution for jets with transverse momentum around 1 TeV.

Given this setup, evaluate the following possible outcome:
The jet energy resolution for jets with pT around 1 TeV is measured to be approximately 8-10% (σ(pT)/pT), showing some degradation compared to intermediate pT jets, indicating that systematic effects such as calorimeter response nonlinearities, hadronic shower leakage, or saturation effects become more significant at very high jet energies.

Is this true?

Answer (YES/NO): NO